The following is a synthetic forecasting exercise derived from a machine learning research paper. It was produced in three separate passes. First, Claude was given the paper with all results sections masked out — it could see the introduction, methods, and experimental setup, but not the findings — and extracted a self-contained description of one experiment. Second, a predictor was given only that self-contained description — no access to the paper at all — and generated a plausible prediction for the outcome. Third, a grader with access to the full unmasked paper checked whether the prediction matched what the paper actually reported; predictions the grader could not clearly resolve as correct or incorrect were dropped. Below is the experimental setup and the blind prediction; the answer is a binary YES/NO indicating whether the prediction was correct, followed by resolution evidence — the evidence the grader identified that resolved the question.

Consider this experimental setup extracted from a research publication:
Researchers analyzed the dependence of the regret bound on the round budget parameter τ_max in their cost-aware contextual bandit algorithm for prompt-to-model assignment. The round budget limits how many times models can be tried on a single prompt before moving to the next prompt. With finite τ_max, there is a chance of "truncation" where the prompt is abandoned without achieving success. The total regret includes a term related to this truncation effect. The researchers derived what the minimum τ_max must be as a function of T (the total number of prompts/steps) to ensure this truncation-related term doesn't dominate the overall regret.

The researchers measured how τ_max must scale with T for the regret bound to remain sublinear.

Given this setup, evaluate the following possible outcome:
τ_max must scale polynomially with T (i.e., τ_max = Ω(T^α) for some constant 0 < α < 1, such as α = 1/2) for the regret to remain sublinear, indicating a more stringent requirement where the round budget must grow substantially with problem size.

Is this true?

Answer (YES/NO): NO